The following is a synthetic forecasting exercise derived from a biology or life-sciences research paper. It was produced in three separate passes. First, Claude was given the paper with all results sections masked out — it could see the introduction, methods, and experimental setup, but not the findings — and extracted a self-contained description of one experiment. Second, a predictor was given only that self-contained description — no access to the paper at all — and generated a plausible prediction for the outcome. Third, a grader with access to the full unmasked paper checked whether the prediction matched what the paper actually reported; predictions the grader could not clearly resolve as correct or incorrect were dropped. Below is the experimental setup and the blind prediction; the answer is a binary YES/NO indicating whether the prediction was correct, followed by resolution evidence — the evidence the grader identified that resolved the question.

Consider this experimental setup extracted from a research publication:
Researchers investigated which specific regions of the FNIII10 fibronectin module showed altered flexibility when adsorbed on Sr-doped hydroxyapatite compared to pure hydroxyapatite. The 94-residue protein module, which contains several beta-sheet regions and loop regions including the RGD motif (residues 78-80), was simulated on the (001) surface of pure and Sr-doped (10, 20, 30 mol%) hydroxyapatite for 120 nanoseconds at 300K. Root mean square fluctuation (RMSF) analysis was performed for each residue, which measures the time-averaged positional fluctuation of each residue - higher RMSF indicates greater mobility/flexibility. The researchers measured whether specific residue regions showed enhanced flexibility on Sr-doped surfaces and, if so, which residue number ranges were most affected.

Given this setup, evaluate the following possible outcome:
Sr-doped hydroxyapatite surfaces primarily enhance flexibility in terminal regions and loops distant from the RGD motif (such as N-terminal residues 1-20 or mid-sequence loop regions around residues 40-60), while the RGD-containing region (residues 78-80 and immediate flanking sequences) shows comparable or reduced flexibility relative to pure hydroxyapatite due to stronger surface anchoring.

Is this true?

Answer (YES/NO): NO